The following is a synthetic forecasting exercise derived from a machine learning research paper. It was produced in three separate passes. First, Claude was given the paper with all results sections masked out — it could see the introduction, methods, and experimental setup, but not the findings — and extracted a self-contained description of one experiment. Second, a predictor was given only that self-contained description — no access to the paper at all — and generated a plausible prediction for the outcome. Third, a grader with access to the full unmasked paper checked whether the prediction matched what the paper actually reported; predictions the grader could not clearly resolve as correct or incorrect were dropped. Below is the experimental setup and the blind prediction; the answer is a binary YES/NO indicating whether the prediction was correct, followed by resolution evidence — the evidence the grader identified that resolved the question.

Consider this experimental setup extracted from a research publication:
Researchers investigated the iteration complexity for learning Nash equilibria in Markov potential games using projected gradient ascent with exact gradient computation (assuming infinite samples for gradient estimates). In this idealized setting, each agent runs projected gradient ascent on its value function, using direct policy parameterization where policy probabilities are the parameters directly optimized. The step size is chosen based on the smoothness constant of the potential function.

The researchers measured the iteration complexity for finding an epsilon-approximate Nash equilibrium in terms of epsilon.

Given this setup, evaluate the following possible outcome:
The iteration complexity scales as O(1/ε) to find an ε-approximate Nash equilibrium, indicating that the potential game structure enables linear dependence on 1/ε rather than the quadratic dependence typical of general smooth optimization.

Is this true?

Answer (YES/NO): NO